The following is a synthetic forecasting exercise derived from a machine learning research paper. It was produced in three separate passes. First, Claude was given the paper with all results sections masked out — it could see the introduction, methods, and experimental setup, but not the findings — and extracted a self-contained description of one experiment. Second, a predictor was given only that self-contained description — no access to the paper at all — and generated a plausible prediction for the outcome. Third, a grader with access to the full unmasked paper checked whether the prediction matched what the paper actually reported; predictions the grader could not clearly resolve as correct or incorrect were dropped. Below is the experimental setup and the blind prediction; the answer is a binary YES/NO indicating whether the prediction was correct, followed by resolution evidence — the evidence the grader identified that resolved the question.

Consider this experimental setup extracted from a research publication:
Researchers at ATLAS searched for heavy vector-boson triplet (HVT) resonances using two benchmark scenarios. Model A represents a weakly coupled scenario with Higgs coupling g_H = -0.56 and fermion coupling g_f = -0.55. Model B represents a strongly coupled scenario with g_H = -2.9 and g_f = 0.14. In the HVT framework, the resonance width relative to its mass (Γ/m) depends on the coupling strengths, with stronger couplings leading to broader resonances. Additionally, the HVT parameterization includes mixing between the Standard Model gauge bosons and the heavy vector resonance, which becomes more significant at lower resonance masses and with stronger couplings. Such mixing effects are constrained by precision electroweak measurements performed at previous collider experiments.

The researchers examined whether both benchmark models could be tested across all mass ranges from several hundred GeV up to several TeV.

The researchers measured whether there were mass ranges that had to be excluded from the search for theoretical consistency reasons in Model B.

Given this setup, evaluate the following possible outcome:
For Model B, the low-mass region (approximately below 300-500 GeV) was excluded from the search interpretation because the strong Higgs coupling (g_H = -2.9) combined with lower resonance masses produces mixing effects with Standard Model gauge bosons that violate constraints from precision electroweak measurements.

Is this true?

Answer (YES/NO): NO